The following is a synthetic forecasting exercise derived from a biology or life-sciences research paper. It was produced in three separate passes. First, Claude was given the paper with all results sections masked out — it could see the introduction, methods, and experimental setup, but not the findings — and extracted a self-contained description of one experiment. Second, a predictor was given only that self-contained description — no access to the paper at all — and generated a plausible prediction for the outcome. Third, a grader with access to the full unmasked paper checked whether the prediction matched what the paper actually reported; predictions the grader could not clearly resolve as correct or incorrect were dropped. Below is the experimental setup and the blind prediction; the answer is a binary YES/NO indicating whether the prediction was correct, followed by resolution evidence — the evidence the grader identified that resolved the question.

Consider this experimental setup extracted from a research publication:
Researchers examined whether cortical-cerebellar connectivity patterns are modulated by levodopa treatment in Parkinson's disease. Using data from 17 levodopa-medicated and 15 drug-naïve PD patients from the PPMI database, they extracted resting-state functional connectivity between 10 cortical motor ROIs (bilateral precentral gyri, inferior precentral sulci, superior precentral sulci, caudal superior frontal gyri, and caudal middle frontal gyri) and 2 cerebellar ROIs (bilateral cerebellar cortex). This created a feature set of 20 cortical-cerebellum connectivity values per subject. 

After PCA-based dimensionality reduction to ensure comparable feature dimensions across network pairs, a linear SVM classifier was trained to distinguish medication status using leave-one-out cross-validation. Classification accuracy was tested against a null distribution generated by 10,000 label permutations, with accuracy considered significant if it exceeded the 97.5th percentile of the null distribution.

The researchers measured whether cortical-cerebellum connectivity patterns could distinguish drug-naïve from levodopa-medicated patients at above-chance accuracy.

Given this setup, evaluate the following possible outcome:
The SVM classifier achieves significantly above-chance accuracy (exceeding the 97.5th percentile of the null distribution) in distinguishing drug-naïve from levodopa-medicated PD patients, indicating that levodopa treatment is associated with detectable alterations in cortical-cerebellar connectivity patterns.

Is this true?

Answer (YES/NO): NO